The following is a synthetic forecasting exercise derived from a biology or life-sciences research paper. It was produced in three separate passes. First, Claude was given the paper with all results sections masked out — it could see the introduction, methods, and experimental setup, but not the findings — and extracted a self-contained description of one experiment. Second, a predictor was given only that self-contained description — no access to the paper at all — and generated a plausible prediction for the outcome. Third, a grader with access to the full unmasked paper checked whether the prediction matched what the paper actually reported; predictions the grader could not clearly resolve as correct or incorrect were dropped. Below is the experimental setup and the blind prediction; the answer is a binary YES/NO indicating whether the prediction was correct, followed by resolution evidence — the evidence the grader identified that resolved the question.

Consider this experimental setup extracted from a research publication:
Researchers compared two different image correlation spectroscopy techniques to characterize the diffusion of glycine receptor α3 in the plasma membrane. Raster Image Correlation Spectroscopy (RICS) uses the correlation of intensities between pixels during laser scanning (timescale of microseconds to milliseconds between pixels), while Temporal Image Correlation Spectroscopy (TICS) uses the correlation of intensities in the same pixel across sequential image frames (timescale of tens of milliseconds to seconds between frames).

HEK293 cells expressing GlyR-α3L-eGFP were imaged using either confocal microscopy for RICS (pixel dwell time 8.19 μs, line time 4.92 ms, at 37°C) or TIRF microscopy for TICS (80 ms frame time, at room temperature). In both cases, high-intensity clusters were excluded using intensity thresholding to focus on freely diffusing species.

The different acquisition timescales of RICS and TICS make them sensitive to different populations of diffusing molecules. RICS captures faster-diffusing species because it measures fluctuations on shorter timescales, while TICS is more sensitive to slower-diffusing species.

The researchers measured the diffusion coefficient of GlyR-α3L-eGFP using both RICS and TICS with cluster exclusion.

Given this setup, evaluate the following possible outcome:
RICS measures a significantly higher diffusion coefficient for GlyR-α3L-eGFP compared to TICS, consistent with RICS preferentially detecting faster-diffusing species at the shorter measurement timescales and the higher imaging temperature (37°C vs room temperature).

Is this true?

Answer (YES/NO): YES